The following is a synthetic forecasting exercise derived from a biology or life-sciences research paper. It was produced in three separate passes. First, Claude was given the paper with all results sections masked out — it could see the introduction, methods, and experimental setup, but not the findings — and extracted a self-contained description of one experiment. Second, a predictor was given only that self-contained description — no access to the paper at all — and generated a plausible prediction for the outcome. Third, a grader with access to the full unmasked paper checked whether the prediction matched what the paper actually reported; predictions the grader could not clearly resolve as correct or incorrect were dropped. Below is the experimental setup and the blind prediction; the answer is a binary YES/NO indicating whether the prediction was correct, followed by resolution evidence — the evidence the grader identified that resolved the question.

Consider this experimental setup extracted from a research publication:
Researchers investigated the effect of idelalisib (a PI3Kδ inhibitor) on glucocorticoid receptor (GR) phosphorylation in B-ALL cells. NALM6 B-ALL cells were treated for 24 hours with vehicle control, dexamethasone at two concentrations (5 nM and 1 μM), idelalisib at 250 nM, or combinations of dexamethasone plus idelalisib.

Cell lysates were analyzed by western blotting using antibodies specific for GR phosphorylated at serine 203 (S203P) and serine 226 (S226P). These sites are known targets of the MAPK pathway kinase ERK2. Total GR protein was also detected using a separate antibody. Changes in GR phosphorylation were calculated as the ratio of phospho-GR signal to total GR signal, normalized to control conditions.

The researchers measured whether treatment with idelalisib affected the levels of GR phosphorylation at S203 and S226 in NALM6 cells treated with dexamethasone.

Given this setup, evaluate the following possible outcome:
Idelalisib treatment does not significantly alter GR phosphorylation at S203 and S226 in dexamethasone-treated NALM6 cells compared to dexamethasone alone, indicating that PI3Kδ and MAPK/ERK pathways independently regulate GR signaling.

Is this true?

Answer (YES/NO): NO